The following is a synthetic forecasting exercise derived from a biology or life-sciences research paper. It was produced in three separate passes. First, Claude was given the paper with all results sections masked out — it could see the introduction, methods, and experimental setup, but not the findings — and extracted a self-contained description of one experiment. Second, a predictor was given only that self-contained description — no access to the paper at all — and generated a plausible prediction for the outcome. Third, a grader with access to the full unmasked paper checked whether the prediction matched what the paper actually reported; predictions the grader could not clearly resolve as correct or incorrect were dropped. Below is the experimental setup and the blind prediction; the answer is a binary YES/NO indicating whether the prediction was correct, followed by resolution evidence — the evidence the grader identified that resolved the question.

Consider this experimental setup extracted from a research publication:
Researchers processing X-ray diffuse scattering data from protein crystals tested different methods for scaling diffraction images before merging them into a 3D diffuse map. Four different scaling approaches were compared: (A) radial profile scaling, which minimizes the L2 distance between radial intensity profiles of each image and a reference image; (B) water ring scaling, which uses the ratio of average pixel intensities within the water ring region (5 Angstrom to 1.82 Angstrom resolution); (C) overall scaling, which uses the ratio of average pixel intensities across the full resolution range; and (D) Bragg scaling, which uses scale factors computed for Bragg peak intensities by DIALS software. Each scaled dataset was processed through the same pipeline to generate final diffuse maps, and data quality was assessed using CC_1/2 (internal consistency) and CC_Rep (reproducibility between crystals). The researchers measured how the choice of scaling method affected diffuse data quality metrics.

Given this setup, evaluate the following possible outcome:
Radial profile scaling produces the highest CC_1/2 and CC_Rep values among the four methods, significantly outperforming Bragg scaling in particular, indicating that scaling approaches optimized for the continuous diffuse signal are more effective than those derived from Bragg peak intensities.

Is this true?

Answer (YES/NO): NO